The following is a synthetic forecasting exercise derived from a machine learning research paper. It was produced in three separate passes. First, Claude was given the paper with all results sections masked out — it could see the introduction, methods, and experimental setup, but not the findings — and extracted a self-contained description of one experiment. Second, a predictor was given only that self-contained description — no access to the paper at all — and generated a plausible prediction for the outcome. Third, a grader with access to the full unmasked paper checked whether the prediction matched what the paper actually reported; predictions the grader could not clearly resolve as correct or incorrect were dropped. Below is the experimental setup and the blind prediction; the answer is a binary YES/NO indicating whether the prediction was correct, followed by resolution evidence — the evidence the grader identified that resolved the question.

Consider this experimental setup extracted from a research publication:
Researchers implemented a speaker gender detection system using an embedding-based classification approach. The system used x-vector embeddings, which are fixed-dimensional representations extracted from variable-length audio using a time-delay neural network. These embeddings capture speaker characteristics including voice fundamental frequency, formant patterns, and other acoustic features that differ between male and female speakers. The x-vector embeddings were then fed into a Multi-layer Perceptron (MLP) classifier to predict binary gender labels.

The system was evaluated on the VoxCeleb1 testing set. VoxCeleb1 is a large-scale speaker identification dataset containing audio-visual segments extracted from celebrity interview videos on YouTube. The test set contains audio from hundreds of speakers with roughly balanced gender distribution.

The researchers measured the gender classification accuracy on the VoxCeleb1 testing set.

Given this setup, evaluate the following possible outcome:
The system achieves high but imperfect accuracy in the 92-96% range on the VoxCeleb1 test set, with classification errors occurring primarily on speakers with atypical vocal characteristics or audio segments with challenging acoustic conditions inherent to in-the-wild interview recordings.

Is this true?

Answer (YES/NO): NO